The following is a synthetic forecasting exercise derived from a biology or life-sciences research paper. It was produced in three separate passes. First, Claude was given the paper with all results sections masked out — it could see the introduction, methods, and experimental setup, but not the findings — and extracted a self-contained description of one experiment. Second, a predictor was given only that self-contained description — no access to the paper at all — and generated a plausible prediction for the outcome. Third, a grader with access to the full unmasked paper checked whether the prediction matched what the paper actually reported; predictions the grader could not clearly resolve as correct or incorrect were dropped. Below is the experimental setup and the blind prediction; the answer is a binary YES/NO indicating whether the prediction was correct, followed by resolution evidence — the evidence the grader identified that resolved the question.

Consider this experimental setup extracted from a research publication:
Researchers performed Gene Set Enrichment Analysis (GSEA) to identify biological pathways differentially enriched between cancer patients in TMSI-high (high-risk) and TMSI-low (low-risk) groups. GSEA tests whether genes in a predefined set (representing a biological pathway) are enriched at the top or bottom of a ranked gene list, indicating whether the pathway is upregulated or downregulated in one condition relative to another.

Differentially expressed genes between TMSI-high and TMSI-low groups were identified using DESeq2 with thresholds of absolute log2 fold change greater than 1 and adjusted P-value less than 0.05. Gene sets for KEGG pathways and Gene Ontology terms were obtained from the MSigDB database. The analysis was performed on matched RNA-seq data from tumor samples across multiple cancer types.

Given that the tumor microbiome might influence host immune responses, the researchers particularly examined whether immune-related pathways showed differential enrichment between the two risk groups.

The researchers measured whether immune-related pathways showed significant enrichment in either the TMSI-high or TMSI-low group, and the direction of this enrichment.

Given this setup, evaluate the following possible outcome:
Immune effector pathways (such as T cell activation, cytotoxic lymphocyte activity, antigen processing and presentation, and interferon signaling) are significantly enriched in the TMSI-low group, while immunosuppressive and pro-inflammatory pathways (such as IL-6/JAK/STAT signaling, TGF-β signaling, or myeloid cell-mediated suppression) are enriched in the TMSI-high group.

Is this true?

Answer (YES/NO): NO